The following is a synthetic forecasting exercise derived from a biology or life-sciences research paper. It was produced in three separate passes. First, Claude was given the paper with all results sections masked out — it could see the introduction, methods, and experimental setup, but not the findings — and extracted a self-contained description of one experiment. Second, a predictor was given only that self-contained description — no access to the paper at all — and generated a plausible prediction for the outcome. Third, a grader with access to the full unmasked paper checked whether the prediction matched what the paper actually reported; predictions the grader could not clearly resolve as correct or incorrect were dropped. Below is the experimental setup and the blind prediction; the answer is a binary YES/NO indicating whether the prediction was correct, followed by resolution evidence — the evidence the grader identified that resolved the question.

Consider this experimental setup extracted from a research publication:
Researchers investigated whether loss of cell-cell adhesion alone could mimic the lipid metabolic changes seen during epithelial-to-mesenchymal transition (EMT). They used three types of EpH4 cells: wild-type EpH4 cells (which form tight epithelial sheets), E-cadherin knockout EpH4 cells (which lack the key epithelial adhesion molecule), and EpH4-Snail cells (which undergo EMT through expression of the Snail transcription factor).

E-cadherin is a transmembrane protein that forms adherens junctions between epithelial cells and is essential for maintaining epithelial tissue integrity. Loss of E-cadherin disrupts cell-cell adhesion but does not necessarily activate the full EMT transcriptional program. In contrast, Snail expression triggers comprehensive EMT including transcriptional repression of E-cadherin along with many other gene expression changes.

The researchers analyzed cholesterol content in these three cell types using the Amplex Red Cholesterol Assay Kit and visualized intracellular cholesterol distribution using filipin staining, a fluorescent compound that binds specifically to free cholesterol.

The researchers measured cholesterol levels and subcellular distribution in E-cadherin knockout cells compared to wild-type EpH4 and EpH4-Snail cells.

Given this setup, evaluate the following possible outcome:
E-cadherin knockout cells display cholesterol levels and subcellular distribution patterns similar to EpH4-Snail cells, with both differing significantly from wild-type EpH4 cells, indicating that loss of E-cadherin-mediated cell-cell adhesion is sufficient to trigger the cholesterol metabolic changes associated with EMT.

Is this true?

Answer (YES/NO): NO